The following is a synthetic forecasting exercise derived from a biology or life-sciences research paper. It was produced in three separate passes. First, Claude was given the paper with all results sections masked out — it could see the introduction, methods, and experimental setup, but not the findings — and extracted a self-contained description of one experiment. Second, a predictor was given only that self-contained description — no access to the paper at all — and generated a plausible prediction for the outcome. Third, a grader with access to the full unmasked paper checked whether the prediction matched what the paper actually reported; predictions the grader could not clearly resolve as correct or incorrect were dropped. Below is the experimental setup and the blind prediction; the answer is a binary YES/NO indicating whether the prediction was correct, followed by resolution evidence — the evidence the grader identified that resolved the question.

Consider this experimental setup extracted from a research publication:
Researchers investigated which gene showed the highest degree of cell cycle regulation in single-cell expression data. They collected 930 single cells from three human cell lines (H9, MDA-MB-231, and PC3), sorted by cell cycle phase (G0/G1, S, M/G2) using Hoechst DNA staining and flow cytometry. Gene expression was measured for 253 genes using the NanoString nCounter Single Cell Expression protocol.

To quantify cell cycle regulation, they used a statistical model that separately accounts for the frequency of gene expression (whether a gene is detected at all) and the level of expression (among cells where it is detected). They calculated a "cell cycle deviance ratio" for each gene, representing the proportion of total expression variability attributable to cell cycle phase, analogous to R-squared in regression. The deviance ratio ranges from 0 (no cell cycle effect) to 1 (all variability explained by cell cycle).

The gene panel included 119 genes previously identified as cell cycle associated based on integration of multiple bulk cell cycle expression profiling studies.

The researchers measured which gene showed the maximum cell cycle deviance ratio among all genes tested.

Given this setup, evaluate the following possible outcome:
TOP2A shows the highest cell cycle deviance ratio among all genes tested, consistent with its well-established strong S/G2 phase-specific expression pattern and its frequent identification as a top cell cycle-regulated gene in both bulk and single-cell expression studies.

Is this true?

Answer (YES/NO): YES